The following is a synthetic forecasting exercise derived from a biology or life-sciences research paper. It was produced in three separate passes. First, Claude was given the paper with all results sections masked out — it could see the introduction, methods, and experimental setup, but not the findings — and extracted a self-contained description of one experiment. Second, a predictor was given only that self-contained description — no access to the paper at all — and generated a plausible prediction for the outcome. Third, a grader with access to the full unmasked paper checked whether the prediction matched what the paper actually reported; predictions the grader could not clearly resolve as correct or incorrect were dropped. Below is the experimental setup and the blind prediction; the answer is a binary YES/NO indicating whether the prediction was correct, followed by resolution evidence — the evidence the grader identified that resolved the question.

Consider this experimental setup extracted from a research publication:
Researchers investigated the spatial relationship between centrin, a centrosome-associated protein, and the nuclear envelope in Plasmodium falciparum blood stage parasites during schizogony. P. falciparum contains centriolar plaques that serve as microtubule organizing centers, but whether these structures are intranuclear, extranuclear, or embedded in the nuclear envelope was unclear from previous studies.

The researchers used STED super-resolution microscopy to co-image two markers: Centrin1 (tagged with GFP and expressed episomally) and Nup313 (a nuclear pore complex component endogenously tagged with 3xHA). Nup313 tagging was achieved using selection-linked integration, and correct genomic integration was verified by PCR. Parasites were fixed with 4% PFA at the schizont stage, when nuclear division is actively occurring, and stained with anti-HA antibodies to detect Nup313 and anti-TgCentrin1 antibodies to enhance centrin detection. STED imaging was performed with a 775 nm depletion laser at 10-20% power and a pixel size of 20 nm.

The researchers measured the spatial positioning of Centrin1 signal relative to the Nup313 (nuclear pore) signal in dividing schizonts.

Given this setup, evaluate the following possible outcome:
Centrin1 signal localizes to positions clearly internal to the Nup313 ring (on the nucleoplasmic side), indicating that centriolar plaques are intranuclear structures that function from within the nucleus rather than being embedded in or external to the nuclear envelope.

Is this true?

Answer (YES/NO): NO